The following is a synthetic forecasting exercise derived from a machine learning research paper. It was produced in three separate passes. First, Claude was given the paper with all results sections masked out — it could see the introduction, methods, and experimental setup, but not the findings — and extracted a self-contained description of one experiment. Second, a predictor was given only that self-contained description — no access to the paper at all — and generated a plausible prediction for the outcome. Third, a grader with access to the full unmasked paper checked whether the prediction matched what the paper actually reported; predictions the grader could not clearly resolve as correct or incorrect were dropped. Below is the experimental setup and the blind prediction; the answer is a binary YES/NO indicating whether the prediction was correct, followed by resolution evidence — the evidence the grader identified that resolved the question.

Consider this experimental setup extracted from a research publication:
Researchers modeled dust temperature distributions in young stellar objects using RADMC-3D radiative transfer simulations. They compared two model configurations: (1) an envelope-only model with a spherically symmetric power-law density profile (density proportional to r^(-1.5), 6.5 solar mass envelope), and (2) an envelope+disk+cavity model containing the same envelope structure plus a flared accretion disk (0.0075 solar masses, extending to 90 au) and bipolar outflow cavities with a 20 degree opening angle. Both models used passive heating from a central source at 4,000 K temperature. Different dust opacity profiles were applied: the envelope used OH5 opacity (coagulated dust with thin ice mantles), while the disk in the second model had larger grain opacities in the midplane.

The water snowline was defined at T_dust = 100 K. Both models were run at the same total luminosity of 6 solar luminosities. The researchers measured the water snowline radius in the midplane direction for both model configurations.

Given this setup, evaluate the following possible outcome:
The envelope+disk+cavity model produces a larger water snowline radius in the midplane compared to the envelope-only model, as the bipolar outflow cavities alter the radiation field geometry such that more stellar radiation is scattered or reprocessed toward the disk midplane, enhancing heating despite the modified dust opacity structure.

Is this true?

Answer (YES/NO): NO